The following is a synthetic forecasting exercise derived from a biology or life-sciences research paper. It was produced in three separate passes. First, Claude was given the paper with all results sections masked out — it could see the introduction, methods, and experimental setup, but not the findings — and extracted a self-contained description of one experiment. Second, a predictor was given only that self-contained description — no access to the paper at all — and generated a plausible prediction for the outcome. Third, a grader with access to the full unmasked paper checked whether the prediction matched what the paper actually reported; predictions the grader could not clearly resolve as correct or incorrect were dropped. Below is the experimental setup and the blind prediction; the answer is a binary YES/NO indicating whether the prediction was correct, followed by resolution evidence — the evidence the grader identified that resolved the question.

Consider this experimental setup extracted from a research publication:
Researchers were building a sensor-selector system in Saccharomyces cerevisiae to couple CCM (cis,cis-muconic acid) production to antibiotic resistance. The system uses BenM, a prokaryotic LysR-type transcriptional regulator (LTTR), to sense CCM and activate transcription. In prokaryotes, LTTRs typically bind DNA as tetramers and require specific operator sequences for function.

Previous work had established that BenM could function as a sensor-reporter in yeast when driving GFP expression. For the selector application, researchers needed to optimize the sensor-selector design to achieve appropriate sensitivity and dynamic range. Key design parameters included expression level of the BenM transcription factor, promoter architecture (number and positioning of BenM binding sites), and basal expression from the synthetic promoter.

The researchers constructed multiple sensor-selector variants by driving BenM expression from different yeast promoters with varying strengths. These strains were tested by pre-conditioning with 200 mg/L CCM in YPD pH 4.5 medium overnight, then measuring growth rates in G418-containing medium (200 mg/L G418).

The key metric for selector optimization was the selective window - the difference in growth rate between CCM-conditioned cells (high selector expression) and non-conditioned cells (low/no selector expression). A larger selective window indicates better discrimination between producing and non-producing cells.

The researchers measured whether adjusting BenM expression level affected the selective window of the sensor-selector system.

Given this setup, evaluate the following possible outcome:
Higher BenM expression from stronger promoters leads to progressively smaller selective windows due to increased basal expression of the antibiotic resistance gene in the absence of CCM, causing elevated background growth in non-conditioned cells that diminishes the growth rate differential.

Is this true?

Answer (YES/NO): YES